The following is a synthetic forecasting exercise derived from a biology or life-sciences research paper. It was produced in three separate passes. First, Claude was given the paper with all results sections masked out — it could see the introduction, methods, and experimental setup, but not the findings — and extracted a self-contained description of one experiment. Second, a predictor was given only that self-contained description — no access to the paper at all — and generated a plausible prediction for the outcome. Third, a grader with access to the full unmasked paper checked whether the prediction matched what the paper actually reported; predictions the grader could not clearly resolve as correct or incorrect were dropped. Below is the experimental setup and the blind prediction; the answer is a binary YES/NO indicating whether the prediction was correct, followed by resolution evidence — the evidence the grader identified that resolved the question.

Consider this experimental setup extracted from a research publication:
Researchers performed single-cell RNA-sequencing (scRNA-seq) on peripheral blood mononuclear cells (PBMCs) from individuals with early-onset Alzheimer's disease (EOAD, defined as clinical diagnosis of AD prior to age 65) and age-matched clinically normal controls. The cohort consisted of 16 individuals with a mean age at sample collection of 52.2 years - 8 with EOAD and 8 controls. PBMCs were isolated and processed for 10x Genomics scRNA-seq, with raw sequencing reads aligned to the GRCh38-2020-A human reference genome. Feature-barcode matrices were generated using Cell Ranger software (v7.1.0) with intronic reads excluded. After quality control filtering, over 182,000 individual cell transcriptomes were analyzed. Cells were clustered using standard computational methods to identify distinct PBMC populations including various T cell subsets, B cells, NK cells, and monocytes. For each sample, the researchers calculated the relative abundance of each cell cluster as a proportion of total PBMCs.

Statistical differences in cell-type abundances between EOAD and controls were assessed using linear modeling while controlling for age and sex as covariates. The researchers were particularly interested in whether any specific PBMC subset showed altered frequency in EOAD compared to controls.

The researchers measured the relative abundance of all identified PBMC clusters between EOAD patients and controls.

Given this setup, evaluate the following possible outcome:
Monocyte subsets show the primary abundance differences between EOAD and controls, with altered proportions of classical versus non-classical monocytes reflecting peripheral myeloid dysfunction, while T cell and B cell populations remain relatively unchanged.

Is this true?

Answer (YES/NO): NO